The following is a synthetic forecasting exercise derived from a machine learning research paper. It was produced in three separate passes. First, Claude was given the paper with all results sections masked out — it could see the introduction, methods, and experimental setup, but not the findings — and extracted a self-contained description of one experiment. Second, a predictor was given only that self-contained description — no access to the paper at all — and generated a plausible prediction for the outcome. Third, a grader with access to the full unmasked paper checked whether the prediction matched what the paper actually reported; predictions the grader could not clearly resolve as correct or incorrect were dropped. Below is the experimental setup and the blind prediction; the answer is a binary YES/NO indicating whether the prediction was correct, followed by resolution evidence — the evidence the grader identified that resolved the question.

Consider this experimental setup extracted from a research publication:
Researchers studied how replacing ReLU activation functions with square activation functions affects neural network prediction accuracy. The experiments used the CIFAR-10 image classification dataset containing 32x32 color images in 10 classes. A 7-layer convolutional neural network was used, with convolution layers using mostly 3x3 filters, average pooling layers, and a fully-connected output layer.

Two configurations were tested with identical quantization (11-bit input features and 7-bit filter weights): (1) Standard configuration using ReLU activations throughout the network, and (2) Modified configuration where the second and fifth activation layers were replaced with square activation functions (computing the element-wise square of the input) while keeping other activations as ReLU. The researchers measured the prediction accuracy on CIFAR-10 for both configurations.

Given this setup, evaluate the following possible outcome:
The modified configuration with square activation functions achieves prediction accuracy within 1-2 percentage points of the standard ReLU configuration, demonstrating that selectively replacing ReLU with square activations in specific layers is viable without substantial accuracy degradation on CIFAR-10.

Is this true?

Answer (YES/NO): YES